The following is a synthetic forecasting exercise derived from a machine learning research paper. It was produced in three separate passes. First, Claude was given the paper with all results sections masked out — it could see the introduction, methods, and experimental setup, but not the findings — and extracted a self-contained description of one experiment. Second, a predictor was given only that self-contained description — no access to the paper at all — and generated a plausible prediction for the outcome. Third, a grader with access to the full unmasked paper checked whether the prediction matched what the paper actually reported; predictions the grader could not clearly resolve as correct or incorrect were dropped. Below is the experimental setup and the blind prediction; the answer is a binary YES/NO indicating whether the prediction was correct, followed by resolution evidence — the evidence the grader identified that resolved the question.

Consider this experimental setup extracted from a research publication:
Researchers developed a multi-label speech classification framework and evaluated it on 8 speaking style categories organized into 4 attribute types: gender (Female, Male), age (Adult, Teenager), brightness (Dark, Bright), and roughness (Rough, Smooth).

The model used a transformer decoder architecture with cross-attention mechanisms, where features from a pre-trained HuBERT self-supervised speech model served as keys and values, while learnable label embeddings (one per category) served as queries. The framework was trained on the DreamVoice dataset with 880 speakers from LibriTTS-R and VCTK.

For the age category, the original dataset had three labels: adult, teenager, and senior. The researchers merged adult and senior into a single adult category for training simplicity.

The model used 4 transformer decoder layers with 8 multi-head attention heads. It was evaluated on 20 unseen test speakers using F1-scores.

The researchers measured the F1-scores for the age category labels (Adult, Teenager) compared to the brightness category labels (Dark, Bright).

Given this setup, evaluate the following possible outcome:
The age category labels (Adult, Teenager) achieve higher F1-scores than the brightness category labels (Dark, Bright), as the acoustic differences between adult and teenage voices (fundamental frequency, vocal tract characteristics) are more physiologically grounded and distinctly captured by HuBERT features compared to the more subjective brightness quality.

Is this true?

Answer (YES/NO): YES